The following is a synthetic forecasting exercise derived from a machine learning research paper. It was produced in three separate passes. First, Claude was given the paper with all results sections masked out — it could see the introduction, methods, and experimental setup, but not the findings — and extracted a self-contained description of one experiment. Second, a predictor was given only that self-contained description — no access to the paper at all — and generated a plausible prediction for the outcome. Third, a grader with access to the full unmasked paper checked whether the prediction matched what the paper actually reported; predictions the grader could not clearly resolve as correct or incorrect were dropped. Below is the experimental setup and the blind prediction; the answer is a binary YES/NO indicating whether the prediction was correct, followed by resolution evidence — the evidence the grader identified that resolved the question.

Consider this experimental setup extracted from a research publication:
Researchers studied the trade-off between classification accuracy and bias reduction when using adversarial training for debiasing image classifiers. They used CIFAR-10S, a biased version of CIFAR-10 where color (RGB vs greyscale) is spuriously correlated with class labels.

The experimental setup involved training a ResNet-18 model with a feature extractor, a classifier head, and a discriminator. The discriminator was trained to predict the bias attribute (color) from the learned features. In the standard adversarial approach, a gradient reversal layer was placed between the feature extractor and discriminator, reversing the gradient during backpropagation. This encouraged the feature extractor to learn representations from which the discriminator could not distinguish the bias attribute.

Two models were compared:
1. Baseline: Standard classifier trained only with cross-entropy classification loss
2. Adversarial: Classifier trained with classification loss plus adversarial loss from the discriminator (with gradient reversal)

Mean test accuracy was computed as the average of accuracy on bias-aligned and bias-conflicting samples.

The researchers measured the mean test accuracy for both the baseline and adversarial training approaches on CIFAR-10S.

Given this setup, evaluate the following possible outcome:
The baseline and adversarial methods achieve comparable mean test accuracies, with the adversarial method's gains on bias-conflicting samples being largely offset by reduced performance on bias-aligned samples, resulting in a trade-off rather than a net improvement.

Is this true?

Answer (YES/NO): YES